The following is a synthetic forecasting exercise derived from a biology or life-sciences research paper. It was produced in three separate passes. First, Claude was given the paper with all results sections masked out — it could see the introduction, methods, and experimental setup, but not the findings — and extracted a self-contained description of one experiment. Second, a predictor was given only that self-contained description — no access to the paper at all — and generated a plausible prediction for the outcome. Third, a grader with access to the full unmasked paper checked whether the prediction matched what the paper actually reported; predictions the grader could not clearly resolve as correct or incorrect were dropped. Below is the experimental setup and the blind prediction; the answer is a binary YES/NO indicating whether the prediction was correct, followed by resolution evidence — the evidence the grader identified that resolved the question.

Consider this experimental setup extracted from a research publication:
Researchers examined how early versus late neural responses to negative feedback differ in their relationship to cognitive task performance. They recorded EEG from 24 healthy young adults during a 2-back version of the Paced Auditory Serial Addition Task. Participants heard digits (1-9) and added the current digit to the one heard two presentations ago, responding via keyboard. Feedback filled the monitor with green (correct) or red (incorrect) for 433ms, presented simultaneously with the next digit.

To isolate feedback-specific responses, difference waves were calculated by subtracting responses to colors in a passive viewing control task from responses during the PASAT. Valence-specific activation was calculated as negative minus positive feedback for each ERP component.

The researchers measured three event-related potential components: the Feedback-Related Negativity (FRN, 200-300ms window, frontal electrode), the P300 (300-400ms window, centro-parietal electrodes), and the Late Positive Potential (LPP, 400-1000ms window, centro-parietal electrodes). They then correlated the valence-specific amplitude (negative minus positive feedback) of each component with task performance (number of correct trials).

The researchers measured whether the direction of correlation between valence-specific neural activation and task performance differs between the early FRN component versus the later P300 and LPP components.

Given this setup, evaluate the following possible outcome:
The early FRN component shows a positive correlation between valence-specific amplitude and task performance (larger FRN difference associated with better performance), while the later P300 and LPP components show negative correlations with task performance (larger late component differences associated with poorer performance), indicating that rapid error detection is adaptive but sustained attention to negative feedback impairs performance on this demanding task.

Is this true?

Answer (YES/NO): NO